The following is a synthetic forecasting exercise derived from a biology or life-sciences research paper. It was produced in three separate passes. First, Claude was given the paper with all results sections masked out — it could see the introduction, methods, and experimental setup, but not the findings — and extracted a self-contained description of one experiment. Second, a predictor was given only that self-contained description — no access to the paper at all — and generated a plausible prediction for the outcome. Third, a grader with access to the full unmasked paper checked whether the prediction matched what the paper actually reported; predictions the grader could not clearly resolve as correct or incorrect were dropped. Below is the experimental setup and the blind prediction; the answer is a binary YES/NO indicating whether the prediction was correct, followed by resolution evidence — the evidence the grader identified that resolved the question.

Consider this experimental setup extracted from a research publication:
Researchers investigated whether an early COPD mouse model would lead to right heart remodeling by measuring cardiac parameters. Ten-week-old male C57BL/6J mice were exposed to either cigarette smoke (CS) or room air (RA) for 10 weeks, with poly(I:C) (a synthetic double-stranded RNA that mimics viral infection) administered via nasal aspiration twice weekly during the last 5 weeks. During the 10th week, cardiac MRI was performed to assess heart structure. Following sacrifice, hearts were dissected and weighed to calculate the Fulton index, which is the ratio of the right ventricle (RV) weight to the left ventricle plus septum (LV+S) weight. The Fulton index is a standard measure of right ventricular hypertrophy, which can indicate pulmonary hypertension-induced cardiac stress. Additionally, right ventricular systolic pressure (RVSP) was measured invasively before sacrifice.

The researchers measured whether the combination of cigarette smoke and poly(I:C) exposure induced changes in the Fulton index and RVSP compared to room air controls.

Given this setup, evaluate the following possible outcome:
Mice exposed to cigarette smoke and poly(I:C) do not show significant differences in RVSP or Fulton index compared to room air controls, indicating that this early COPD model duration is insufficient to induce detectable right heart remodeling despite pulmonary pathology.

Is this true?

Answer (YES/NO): NO